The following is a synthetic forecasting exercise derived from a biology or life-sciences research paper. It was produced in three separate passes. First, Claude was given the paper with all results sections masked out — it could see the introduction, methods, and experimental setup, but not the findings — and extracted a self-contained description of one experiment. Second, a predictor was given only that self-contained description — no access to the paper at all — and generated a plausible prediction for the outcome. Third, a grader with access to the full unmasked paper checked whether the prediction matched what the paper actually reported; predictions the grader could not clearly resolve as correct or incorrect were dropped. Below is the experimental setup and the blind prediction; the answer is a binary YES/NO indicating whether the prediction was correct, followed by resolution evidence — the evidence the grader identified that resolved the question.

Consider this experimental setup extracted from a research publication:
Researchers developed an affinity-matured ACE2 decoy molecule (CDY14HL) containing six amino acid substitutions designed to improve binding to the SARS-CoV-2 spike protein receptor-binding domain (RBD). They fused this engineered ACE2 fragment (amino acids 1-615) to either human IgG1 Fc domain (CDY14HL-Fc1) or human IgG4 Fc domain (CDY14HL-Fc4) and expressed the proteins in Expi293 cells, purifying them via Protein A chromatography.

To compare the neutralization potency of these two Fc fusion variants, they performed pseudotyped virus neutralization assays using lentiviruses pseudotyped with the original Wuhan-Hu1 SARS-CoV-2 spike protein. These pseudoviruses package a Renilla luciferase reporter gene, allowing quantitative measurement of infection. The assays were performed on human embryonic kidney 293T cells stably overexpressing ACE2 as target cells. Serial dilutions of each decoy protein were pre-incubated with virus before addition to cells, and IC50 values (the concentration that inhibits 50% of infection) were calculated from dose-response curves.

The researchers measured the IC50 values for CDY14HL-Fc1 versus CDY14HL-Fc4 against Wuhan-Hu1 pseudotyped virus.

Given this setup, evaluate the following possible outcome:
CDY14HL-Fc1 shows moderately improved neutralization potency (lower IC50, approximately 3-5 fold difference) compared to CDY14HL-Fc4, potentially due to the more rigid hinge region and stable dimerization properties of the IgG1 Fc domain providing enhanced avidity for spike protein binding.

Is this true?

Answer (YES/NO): NO